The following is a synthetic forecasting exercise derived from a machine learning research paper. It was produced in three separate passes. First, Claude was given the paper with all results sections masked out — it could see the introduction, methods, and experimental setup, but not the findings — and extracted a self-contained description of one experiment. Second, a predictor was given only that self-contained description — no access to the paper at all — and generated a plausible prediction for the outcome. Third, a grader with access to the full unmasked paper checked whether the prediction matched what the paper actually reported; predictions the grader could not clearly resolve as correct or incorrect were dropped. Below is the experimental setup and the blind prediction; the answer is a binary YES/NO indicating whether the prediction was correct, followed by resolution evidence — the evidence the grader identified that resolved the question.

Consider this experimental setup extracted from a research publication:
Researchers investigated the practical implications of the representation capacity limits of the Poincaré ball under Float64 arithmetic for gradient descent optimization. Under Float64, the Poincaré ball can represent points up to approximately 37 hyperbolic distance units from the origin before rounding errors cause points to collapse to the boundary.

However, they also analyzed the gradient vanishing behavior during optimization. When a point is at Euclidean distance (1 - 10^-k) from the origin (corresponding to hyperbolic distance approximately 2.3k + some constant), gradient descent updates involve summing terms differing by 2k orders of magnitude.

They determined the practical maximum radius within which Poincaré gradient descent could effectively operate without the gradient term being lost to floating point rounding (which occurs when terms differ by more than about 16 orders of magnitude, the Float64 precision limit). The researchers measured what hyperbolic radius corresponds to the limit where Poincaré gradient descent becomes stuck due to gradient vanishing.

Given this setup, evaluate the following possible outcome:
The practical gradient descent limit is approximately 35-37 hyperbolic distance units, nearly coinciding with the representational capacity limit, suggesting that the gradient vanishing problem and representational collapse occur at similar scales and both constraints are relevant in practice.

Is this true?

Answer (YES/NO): NO